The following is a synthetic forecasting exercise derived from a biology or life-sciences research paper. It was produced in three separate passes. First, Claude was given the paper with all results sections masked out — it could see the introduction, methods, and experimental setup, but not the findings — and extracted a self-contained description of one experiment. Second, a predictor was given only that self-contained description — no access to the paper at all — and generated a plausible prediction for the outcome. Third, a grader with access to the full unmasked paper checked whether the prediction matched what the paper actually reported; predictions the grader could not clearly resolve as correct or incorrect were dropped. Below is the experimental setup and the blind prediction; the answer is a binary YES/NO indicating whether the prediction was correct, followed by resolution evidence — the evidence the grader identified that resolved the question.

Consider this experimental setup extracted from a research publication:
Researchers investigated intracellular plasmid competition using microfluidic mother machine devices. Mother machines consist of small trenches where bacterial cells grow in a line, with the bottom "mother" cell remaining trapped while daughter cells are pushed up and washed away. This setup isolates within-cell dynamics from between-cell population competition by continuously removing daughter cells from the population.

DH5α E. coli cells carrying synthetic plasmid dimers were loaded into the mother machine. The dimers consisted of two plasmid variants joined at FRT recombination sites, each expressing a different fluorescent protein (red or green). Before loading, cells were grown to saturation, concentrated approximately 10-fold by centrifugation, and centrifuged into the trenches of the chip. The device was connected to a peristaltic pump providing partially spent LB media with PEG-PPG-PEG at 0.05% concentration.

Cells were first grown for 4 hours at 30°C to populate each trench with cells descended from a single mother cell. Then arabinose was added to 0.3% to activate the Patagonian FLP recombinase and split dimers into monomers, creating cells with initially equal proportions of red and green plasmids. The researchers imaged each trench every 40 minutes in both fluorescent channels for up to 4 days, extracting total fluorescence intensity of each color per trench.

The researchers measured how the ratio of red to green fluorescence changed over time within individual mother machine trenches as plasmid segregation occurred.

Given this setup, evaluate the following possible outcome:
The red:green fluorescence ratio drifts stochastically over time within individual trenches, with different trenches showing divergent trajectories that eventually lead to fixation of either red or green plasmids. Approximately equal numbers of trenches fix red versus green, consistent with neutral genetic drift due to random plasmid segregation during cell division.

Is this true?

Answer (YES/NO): NO